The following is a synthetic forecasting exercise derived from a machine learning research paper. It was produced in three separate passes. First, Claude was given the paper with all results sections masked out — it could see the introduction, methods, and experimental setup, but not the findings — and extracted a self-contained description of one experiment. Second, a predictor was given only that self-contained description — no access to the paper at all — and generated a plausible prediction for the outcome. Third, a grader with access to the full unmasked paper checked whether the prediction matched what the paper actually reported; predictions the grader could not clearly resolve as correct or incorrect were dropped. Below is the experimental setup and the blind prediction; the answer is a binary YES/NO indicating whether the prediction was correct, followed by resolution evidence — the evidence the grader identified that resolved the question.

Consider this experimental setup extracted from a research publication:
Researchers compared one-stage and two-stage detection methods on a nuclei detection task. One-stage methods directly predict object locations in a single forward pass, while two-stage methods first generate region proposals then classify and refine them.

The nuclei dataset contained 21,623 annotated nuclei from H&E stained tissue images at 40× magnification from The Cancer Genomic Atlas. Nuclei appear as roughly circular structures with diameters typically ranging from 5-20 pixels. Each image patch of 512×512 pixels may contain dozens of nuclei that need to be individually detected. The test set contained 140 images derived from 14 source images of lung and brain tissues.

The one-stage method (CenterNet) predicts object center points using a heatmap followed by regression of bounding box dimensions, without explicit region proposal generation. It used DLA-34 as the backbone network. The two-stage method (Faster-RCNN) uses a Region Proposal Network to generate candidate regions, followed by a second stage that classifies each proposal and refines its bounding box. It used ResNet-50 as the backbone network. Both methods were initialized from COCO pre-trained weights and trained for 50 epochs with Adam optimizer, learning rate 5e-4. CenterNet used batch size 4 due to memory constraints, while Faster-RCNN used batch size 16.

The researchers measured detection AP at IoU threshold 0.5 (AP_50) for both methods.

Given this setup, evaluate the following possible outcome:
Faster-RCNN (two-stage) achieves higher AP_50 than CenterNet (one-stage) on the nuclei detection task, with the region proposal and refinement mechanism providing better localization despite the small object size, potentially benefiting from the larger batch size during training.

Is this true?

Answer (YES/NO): NO